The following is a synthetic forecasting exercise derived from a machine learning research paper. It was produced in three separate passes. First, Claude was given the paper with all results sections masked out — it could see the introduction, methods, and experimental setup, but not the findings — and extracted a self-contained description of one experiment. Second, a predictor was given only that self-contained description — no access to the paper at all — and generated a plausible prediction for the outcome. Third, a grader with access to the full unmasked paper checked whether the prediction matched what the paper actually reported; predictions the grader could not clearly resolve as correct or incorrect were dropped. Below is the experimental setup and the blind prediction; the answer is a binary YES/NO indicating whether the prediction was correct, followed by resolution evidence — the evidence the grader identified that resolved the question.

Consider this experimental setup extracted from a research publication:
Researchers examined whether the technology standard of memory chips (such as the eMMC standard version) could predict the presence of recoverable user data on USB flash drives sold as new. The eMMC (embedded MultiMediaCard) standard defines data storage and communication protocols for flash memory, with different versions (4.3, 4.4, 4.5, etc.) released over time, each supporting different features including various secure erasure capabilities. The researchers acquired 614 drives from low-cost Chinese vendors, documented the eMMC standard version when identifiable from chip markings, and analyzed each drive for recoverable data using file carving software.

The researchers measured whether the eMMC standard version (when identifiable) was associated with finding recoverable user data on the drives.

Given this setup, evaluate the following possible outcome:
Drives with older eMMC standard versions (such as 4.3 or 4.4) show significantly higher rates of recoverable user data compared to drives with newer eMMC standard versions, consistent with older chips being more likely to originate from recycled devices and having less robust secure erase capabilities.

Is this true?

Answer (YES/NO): NO